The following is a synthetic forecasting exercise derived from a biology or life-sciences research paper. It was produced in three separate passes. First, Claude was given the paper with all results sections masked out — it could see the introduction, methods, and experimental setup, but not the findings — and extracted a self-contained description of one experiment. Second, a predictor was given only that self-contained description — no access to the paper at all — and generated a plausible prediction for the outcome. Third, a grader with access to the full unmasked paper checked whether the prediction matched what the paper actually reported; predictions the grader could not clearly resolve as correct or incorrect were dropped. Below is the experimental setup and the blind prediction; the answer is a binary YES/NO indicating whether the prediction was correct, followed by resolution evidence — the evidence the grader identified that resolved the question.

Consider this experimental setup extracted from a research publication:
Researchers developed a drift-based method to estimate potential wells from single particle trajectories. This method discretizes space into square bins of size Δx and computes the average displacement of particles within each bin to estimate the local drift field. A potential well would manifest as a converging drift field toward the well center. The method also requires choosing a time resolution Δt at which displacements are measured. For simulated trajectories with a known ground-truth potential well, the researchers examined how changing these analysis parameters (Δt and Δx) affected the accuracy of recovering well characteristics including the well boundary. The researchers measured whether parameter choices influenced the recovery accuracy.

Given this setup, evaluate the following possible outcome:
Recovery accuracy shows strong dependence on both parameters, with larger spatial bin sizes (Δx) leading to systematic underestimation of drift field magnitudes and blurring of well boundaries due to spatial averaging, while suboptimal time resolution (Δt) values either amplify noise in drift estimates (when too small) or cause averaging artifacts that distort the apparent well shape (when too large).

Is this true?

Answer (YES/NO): NO